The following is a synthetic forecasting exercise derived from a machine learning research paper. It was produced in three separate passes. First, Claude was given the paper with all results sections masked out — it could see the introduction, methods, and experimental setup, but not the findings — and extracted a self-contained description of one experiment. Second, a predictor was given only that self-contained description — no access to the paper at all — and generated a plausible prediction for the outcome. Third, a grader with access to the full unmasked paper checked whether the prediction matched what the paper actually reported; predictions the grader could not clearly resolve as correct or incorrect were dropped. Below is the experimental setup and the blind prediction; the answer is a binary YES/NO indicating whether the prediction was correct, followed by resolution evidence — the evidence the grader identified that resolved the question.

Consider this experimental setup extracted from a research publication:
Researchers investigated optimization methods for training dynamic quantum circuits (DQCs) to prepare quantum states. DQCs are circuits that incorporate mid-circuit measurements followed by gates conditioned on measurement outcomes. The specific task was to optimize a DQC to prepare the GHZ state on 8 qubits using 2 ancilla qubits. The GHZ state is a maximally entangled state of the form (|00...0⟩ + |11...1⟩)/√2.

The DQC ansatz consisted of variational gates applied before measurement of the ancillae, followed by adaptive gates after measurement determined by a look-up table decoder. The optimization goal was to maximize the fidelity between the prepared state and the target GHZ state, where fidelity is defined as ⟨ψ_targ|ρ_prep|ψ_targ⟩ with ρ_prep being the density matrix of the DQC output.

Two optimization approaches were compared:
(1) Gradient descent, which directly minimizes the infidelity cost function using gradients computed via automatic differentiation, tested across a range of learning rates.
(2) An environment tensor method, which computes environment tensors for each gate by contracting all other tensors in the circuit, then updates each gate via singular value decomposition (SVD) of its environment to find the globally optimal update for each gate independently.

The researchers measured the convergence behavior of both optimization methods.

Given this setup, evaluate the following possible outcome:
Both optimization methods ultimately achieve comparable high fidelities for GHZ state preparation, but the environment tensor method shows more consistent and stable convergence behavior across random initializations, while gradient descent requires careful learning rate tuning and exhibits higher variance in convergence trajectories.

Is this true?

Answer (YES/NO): NO